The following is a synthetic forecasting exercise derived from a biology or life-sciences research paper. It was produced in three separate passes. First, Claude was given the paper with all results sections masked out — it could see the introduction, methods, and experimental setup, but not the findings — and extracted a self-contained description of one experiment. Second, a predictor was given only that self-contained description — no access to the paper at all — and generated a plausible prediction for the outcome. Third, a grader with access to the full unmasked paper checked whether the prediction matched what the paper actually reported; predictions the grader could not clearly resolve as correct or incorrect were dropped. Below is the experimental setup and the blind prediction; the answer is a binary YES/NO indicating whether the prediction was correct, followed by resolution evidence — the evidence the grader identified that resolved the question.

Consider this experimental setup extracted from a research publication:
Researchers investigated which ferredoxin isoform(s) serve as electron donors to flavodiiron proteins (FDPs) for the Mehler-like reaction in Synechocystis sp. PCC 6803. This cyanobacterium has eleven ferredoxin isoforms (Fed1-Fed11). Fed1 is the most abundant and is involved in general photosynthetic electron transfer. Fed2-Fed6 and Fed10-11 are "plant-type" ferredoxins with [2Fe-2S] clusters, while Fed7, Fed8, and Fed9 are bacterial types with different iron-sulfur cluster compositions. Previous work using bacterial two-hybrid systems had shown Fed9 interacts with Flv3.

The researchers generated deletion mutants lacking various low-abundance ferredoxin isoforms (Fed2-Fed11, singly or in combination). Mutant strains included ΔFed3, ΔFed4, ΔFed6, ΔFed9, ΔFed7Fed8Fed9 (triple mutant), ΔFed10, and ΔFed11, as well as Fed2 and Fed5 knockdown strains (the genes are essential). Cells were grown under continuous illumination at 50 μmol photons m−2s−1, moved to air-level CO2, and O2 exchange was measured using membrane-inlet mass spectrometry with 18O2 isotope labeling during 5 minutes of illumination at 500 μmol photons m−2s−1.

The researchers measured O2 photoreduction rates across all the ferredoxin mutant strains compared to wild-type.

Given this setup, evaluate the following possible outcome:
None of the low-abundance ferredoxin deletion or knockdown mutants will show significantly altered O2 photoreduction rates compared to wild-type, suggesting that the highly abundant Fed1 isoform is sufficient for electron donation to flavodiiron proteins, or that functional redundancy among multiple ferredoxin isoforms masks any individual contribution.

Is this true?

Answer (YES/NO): YES